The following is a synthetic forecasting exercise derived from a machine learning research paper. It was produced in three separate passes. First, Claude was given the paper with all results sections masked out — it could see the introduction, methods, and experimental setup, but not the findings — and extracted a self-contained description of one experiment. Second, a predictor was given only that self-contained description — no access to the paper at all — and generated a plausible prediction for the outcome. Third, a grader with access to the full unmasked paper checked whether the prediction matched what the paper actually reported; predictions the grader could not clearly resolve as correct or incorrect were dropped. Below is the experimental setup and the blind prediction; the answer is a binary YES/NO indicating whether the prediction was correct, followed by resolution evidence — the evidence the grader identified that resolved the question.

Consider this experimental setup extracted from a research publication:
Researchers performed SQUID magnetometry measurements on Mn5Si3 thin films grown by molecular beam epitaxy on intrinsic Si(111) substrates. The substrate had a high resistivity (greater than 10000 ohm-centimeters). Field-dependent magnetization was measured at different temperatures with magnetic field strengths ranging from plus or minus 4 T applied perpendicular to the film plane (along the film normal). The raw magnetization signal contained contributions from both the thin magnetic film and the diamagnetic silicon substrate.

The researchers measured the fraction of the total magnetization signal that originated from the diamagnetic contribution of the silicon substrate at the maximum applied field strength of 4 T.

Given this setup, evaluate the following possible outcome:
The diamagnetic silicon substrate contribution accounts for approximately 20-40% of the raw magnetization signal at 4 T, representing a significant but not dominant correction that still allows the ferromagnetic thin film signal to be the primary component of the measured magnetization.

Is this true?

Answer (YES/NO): NO